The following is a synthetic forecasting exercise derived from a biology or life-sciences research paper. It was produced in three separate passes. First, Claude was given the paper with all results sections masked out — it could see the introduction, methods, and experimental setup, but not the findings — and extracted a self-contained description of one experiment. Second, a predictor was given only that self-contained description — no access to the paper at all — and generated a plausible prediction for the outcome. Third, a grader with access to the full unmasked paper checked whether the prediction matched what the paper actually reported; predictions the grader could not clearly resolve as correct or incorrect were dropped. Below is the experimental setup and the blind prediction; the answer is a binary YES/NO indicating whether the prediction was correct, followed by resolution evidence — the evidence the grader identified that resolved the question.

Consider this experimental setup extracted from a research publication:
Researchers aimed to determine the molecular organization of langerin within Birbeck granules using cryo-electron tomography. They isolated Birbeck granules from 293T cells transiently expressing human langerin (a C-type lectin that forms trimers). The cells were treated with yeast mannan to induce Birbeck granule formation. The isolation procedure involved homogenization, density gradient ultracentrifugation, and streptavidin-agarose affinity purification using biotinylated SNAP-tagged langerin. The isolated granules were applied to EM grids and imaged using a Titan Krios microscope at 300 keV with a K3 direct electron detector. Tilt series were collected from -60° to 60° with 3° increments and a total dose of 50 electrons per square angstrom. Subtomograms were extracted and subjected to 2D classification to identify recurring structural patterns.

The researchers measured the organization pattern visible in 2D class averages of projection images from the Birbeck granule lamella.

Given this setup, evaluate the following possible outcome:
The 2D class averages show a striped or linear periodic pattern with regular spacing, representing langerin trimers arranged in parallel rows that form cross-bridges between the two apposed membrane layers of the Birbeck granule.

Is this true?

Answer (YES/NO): NO